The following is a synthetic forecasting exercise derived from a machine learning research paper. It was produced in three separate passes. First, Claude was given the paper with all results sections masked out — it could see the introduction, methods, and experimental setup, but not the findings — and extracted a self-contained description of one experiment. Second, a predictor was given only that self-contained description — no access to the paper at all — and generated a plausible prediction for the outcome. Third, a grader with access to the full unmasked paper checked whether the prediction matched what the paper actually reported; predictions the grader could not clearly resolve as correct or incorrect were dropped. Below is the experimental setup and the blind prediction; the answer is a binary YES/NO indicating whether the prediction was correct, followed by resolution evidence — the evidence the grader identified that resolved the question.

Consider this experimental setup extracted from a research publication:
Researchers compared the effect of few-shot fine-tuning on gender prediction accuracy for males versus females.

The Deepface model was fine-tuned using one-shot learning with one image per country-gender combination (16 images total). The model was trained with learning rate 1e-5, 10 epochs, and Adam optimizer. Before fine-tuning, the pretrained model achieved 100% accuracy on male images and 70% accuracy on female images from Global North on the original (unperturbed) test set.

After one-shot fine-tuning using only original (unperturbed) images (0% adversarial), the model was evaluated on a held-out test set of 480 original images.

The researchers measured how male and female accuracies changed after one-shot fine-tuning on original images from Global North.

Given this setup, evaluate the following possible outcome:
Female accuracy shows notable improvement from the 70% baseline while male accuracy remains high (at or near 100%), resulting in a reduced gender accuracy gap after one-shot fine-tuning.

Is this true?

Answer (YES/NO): NO